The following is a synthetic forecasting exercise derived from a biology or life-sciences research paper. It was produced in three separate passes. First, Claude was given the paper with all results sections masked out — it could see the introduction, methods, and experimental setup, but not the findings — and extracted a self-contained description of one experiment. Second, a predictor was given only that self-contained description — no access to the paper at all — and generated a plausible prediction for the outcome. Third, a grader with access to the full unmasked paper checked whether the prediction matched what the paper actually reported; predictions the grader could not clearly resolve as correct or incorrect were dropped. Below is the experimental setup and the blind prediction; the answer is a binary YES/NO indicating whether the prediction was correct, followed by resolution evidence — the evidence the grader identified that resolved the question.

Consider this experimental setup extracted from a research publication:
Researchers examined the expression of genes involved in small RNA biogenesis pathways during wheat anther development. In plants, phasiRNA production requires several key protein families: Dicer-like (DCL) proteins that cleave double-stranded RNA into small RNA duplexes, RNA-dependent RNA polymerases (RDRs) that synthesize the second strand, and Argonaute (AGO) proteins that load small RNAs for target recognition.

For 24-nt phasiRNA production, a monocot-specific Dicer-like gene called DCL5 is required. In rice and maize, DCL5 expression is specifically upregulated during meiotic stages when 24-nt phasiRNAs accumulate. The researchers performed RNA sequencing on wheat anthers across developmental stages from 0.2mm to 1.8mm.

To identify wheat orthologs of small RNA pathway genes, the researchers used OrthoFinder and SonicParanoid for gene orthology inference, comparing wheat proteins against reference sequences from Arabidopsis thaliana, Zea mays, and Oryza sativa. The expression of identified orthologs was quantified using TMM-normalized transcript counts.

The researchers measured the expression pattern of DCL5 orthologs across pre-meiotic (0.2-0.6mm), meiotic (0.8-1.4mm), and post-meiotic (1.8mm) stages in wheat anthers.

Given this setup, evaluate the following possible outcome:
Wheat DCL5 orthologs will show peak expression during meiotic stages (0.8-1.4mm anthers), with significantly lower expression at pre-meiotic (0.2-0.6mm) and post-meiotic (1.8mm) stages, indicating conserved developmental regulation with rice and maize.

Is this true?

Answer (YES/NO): YES